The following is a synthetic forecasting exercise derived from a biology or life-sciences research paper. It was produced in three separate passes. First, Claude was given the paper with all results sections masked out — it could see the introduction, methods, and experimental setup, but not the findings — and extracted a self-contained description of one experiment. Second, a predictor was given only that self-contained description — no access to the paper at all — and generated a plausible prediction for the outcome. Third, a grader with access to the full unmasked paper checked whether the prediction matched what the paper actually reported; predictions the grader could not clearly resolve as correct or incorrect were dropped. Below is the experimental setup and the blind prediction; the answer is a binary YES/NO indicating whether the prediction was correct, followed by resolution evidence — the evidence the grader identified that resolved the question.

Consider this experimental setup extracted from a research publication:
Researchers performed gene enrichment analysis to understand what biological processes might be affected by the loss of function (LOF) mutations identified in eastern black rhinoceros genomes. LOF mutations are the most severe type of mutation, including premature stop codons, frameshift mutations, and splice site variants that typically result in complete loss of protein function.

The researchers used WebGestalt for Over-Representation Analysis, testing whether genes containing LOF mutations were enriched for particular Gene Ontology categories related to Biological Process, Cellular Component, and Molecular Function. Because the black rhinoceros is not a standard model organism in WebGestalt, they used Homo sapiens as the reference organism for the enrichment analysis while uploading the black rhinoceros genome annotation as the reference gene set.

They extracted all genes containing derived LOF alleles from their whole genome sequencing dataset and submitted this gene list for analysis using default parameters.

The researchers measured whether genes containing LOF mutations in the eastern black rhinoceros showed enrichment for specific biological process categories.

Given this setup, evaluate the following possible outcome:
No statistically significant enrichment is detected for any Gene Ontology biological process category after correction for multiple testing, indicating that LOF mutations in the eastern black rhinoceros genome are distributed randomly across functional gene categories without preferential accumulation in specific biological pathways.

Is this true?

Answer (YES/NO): NO